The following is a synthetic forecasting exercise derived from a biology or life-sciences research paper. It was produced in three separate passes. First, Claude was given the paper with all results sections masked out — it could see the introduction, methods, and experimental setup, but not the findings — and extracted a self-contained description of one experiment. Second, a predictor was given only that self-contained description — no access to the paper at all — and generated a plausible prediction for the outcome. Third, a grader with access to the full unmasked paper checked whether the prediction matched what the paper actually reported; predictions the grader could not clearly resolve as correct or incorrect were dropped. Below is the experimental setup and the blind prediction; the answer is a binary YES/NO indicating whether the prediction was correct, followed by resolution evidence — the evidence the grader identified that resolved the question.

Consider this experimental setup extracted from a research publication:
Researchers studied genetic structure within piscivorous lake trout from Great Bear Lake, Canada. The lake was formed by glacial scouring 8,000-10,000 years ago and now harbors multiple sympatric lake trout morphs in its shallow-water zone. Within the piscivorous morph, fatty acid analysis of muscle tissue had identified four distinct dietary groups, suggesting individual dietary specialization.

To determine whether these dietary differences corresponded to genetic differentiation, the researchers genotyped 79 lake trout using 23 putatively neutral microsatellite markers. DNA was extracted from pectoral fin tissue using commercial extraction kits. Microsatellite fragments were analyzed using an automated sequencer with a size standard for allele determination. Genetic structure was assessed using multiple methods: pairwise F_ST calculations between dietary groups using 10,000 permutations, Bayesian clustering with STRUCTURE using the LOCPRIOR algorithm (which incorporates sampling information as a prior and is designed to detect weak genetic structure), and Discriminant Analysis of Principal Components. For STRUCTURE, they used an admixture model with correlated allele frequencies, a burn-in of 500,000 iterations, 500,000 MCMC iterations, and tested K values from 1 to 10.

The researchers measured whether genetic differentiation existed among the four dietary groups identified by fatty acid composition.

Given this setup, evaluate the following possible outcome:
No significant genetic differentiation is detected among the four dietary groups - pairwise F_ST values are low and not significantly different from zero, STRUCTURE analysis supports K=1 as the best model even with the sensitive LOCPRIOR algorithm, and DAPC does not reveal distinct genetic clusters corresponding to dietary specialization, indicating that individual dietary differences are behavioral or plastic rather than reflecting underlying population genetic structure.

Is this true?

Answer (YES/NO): NO